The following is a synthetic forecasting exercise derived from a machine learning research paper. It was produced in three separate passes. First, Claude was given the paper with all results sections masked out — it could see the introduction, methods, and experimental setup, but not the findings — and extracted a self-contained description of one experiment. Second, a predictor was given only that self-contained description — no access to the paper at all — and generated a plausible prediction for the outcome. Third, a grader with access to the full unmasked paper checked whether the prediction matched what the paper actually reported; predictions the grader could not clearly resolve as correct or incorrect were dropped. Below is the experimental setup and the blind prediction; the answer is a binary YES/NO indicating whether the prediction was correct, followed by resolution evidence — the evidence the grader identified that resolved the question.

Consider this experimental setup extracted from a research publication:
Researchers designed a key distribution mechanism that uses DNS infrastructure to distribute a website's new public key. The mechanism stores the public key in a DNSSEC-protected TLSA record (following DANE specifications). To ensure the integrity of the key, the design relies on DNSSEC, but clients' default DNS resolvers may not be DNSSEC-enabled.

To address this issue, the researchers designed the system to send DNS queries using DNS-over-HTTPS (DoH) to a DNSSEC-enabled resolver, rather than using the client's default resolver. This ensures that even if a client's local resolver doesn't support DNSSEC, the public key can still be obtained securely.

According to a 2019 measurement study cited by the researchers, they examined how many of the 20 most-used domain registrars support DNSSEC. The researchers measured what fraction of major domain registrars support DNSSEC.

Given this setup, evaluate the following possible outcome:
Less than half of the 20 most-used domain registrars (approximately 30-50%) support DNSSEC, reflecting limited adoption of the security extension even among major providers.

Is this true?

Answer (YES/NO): NO